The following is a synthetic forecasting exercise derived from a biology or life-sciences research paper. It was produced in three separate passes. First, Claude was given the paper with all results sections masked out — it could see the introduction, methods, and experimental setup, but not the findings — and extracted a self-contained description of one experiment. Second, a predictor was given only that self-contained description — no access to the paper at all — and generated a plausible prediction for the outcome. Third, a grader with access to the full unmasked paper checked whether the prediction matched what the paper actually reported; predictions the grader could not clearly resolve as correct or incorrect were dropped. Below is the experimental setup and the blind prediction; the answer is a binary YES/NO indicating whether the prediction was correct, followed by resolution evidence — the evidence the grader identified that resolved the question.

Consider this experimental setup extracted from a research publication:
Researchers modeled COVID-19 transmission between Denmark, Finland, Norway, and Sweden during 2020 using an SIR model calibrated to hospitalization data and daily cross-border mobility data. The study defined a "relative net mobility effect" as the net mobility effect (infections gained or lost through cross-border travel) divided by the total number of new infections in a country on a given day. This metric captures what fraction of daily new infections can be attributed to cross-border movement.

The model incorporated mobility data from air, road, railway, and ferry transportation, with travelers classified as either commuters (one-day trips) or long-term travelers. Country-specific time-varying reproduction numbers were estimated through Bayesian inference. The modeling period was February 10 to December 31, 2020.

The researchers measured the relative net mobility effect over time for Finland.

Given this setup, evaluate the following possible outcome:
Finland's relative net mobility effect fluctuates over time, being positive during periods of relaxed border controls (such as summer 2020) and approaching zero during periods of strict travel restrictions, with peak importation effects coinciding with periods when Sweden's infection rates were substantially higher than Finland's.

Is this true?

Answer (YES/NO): YES